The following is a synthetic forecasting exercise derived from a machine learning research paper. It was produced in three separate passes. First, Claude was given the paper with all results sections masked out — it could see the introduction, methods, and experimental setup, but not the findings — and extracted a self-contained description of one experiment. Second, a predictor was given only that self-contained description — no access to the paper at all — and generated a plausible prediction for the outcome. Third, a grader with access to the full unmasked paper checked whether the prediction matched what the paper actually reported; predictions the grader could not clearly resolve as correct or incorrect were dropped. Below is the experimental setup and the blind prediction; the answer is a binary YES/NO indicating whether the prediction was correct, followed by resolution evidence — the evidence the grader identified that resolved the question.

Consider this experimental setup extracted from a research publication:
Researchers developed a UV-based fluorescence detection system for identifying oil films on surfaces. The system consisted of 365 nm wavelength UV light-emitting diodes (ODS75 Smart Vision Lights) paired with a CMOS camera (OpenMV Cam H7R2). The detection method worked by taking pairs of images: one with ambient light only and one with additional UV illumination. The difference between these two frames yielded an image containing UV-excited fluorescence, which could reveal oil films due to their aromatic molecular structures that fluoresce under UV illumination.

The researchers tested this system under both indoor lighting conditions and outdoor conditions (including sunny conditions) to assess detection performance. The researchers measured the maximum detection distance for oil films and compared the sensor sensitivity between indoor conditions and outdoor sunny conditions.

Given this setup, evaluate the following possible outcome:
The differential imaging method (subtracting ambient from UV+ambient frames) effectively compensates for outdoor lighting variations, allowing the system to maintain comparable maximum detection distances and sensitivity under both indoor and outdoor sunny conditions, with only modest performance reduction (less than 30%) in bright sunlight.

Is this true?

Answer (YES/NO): NO